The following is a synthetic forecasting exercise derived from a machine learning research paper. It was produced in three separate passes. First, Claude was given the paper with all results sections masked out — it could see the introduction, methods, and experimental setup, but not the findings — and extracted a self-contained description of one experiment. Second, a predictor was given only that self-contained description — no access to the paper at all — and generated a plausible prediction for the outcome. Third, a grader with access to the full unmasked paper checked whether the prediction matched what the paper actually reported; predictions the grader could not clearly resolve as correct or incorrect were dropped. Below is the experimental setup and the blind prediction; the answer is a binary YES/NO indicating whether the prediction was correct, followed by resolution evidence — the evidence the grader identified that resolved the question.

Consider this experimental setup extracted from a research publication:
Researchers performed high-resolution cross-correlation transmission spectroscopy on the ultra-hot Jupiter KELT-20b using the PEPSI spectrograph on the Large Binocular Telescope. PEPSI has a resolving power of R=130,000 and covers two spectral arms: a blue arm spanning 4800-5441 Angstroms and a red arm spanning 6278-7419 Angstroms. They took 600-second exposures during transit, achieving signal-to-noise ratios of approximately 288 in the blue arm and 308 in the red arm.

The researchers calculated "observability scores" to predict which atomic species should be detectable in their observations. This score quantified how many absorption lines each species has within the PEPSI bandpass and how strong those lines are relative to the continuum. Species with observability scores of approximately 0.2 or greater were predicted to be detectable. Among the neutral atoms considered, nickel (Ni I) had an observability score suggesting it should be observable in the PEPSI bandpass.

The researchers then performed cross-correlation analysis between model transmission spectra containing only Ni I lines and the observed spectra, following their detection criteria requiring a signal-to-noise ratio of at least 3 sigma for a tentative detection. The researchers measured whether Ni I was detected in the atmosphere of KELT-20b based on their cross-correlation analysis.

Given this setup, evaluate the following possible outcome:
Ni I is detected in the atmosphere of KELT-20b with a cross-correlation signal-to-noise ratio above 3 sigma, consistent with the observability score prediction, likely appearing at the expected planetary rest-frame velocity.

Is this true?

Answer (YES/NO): NO